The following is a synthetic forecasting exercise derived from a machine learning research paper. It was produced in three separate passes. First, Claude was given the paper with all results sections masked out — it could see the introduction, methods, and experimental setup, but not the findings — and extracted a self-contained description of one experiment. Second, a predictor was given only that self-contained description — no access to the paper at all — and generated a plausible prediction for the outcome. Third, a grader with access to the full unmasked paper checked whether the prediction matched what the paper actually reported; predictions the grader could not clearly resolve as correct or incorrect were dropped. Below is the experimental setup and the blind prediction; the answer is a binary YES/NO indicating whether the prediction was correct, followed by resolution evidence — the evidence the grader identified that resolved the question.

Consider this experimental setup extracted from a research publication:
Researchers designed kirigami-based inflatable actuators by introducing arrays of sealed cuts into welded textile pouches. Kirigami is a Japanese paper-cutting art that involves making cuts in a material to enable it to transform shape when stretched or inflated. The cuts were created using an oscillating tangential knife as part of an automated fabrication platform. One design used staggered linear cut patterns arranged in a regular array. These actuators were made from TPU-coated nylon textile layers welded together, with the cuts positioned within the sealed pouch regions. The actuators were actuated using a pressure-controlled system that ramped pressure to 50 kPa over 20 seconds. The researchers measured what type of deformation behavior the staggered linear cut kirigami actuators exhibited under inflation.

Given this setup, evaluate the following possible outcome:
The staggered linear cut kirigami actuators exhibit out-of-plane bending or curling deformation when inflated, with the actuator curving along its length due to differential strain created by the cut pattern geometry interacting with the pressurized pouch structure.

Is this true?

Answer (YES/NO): NO